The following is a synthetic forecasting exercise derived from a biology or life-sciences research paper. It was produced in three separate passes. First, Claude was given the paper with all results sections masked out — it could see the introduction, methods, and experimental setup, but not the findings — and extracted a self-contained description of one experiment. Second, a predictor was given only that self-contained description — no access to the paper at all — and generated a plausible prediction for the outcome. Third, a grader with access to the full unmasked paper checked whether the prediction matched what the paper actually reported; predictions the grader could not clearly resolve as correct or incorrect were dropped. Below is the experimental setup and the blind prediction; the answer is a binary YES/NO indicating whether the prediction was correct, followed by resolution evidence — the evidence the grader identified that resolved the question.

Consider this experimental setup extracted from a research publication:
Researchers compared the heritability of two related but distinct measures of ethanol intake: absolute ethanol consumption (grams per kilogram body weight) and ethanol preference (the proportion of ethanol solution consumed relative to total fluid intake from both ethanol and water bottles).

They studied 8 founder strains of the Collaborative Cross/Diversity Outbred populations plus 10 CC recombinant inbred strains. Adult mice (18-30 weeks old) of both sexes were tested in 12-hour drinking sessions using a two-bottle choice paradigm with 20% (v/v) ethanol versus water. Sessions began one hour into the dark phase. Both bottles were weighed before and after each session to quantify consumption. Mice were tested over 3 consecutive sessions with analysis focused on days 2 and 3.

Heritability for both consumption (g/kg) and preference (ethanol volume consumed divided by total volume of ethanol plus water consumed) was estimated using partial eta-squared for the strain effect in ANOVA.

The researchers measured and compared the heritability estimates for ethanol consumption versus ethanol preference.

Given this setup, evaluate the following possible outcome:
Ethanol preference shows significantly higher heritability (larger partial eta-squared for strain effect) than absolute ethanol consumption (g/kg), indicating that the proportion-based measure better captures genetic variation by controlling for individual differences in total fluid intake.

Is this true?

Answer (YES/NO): NO